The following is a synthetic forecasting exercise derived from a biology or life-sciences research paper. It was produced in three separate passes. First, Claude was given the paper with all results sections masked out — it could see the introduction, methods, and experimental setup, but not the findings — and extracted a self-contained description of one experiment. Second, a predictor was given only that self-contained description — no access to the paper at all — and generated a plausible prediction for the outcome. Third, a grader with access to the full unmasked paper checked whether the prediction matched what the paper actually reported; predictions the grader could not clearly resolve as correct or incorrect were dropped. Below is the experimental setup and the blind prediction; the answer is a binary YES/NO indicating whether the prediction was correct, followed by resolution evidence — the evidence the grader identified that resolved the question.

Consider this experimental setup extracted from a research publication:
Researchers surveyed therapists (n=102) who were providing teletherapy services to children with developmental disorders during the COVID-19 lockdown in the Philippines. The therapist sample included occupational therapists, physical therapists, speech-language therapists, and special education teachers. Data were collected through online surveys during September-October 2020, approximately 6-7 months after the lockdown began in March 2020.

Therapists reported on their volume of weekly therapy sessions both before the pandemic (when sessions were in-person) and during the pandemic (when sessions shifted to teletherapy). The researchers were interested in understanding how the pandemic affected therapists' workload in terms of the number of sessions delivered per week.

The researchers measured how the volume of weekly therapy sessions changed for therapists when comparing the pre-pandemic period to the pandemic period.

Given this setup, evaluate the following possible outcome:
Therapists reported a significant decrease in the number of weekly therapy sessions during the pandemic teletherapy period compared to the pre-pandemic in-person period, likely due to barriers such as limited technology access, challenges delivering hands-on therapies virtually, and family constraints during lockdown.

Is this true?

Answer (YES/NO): YES